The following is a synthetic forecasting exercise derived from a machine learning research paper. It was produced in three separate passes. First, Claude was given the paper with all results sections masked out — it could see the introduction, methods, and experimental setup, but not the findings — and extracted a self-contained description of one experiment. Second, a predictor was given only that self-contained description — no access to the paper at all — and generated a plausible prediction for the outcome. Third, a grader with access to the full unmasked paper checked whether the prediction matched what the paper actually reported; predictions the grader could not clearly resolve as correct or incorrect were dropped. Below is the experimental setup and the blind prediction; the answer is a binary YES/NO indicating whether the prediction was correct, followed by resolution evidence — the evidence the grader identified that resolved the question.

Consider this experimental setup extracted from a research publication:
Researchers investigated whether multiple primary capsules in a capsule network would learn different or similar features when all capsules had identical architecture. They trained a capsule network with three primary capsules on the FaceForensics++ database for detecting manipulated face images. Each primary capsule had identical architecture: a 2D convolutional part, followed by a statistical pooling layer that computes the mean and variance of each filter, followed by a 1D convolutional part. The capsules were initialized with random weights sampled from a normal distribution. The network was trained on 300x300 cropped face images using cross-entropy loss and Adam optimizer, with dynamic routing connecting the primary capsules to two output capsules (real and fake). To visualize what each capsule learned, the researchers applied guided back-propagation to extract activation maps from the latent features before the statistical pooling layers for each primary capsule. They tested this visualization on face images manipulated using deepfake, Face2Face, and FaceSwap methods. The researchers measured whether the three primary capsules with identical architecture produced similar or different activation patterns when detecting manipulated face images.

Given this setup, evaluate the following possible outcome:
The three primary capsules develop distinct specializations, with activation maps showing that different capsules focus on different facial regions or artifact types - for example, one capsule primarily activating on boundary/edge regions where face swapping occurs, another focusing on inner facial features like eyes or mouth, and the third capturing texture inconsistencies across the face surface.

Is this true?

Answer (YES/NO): NO